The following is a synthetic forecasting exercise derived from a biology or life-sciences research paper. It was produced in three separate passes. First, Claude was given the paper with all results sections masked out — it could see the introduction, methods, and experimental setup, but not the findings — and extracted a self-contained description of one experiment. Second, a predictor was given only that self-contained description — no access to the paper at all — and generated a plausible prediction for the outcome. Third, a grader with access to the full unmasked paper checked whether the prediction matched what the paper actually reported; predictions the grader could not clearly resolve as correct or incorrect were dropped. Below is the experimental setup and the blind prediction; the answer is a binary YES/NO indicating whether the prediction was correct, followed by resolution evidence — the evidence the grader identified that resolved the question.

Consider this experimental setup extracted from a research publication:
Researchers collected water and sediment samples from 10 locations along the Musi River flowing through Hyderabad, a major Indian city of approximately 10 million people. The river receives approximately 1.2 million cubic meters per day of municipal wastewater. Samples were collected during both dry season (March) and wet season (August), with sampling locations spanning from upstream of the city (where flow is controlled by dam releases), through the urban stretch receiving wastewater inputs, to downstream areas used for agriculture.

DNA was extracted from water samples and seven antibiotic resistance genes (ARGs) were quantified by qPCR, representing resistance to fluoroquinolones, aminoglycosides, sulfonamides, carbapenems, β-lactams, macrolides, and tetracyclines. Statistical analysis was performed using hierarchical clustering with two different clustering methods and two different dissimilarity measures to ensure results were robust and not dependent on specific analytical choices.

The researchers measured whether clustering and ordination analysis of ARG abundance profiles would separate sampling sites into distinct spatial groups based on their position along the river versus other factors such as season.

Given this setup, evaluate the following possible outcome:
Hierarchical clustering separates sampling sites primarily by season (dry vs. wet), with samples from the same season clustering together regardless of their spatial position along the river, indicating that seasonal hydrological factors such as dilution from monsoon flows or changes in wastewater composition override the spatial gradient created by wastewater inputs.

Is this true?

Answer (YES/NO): NO